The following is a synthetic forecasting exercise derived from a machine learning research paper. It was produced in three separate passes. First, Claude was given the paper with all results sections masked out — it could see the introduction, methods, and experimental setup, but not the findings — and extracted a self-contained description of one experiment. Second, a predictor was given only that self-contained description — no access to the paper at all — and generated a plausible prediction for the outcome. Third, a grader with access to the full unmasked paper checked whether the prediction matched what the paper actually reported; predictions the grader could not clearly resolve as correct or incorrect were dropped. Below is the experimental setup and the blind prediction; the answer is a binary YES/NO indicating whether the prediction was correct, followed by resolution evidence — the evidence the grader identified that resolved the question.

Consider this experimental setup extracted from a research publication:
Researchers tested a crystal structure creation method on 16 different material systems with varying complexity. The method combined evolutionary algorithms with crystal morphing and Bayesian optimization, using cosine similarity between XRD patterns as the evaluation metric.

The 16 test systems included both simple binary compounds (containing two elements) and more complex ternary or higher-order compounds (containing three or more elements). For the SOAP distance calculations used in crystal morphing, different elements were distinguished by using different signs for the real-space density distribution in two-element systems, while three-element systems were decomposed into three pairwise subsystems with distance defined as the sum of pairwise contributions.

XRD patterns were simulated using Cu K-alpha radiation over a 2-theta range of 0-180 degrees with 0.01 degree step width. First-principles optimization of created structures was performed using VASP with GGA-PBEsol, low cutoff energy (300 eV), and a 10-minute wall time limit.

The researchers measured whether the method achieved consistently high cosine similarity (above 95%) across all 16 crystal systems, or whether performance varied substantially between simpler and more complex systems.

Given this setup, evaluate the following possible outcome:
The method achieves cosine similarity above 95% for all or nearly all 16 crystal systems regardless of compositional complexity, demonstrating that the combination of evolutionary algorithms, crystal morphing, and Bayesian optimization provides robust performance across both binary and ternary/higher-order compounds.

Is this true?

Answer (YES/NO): YES